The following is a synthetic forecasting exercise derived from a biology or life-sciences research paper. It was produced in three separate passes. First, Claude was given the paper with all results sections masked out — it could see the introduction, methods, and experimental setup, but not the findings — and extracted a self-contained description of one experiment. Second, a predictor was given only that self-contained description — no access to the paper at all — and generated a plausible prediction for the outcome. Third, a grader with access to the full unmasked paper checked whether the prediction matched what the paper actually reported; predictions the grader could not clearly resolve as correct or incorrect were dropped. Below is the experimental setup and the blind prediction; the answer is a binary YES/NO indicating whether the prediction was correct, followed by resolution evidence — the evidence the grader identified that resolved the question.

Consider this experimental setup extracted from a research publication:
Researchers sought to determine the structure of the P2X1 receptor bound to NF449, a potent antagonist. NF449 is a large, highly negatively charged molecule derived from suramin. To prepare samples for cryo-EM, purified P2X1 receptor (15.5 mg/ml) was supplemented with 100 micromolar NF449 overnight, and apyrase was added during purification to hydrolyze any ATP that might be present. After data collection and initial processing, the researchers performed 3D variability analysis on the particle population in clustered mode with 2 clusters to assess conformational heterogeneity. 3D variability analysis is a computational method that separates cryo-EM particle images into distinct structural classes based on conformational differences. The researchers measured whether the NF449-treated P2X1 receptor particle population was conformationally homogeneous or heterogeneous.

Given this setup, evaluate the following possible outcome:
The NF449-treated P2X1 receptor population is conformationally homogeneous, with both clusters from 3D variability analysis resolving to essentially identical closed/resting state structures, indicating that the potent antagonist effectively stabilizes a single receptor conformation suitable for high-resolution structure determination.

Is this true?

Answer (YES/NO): NO